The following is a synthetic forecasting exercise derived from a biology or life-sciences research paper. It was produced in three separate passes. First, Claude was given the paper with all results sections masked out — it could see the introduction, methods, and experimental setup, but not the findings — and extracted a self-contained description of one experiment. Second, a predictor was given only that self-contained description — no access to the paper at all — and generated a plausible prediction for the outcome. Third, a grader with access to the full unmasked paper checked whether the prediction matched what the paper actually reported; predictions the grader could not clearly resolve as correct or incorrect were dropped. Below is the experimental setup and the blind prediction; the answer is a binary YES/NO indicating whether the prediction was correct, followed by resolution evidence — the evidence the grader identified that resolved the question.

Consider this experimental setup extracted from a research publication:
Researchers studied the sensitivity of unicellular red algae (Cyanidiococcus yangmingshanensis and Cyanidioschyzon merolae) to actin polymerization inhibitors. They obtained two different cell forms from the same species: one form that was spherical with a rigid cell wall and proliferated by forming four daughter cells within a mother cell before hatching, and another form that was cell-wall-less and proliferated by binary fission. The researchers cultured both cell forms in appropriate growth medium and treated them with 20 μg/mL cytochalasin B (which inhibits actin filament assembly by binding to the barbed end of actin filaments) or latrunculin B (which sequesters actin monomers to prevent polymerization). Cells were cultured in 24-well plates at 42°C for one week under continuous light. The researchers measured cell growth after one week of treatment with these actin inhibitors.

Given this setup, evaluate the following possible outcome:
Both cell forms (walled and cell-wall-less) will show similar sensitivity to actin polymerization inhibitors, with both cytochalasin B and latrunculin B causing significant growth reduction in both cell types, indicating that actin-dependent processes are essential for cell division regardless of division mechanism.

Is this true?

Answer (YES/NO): NO